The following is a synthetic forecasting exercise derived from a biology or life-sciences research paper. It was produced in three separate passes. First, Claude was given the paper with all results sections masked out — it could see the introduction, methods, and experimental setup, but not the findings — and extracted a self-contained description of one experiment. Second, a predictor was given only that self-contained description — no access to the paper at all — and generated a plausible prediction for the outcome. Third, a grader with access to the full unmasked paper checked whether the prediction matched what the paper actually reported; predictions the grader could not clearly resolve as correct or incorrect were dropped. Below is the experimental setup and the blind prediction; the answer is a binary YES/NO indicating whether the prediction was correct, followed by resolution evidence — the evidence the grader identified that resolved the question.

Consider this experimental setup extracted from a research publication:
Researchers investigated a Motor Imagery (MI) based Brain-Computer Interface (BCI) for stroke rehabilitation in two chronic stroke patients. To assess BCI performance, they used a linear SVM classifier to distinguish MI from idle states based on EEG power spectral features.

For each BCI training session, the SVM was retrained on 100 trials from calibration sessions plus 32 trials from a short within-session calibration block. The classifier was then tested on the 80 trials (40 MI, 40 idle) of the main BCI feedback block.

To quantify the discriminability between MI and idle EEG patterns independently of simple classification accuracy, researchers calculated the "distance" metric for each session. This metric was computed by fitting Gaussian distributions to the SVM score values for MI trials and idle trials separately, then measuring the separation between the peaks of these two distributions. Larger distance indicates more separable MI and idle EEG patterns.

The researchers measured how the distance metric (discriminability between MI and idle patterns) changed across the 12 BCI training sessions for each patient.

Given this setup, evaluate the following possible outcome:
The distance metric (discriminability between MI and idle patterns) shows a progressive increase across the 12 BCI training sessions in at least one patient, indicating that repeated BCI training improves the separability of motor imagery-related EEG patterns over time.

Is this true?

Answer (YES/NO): YES